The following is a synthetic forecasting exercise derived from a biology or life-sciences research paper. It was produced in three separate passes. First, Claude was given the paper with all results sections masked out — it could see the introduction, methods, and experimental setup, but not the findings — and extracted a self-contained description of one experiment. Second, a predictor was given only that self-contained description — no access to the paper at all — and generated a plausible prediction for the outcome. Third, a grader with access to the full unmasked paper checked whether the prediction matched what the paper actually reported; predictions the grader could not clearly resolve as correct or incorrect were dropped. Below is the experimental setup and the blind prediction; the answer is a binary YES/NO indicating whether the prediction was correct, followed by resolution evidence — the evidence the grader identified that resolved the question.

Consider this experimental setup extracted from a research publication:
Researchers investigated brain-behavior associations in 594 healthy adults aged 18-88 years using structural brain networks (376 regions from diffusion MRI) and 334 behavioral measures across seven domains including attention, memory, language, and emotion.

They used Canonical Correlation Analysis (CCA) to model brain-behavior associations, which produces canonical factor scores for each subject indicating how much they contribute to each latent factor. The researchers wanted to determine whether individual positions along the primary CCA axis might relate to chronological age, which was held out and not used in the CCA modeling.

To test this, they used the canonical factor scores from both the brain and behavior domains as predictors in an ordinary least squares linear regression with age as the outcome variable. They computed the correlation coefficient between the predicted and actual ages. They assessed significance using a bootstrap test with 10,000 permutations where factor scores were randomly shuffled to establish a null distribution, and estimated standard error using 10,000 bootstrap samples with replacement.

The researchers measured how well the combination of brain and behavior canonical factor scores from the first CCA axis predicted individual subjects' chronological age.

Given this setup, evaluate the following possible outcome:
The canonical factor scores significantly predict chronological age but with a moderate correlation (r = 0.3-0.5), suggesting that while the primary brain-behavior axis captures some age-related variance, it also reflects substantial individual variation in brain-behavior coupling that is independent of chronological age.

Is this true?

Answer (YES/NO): NO